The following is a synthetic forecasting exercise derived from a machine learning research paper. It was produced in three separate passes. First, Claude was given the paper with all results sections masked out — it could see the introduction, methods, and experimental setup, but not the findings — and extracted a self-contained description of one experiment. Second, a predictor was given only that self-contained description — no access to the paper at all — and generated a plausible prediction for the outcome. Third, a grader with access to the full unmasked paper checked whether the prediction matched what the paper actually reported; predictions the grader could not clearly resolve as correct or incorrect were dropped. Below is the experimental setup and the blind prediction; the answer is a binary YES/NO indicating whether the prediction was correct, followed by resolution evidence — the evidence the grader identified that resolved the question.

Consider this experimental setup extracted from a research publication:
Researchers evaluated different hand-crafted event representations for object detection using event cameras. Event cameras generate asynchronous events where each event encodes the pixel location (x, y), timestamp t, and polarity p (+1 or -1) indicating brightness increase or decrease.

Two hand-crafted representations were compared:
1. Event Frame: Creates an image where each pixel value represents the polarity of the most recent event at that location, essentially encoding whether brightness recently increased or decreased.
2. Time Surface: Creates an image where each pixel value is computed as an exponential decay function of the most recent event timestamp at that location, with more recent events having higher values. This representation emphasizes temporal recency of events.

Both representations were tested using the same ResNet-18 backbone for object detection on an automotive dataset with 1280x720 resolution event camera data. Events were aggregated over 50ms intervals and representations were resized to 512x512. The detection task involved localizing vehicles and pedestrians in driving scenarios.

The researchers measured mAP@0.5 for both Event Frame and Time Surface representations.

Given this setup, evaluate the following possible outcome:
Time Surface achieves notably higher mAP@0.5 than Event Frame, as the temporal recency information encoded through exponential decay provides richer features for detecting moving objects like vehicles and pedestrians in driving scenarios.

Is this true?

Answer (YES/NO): NO